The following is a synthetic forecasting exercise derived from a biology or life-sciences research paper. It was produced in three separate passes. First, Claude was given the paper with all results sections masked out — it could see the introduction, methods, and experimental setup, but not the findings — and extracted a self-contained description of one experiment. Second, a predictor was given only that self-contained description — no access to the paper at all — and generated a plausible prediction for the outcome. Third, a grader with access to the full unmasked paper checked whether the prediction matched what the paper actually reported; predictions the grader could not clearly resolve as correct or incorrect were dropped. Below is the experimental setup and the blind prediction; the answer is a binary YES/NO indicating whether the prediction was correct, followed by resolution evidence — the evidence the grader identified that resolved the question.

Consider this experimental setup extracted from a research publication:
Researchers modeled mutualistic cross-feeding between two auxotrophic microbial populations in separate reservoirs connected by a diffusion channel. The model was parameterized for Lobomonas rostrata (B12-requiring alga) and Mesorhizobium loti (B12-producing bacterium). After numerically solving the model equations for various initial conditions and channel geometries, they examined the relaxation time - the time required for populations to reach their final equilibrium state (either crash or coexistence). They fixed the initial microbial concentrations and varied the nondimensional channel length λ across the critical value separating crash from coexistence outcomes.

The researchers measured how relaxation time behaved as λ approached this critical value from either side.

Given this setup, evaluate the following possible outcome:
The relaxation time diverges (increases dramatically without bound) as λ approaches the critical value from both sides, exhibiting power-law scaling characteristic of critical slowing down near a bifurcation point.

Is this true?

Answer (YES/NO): NO